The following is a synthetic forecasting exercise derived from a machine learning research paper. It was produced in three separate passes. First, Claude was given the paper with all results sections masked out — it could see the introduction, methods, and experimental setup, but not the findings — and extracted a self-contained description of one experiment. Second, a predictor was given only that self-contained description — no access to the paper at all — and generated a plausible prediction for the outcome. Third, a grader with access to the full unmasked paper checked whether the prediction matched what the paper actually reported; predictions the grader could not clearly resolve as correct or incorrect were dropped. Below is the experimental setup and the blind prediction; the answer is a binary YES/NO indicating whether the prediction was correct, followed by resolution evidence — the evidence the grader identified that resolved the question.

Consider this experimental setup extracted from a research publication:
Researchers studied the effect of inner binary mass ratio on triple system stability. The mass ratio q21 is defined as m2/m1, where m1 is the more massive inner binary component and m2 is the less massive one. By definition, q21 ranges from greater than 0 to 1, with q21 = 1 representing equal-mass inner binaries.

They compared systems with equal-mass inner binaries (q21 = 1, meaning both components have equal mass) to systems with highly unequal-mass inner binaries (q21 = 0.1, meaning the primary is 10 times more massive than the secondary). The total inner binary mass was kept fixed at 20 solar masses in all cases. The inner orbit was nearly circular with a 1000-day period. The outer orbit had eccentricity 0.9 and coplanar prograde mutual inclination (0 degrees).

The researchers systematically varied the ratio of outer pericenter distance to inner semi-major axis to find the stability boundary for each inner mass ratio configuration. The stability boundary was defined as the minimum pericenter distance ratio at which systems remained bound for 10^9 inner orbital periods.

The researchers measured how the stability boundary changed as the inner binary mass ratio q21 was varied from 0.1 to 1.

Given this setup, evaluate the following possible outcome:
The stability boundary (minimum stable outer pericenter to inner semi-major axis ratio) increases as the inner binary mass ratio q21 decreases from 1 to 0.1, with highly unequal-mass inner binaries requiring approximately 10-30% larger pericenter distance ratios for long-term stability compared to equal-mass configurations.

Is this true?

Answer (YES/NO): NO